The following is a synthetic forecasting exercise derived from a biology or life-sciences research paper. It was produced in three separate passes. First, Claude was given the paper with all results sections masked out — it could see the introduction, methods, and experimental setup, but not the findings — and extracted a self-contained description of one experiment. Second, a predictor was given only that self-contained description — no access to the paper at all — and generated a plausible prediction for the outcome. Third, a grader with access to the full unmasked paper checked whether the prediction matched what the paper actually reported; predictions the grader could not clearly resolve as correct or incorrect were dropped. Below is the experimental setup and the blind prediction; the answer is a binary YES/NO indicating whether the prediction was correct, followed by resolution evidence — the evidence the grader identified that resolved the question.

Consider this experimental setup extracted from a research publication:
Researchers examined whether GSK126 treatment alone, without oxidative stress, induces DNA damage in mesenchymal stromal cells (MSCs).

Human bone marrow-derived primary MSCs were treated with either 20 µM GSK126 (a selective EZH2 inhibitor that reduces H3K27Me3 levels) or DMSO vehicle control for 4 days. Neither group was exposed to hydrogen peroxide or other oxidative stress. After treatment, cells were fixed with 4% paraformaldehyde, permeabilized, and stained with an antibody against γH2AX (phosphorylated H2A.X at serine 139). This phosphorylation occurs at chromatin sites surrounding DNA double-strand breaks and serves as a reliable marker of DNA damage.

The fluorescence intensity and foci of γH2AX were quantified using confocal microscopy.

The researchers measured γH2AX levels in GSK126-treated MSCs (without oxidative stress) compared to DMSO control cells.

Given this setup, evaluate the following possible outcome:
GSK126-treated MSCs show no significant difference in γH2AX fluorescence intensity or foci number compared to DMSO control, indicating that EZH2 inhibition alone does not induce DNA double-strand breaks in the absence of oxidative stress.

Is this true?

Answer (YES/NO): YES